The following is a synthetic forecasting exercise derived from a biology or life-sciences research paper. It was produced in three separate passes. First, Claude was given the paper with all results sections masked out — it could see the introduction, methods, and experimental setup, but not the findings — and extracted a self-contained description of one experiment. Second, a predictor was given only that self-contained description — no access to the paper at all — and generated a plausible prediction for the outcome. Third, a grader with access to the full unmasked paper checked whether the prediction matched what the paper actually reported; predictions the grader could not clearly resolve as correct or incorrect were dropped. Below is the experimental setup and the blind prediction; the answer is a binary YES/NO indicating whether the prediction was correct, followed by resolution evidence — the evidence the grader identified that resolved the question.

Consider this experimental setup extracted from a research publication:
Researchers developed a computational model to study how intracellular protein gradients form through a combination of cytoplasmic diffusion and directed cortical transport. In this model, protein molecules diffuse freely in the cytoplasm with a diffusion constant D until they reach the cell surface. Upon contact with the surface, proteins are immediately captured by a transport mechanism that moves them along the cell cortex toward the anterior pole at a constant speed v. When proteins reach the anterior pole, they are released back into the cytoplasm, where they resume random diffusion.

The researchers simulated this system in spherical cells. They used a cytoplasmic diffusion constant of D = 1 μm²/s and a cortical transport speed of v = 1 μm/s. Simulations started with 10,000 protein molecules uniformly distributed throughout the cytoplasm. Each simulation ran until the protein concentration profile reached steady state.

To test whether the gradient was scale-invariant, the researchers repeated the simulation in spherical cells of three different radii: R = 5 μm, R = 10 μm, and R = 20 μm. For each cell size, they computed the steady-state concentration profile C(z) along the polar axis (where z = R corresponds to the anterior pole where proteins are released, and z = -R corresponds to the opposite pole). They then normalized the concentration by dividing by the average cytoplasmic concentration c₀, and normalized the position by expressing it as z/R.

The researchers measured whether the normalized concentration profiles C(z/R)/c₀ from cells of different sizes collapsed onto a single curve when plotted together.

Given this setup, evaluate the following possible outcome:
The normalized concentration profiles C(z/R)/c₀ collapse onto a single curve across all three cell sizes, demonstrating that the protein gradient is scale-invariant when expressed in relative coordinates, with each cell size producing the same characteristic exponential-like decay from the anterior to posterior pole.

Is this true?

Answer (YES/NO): YES